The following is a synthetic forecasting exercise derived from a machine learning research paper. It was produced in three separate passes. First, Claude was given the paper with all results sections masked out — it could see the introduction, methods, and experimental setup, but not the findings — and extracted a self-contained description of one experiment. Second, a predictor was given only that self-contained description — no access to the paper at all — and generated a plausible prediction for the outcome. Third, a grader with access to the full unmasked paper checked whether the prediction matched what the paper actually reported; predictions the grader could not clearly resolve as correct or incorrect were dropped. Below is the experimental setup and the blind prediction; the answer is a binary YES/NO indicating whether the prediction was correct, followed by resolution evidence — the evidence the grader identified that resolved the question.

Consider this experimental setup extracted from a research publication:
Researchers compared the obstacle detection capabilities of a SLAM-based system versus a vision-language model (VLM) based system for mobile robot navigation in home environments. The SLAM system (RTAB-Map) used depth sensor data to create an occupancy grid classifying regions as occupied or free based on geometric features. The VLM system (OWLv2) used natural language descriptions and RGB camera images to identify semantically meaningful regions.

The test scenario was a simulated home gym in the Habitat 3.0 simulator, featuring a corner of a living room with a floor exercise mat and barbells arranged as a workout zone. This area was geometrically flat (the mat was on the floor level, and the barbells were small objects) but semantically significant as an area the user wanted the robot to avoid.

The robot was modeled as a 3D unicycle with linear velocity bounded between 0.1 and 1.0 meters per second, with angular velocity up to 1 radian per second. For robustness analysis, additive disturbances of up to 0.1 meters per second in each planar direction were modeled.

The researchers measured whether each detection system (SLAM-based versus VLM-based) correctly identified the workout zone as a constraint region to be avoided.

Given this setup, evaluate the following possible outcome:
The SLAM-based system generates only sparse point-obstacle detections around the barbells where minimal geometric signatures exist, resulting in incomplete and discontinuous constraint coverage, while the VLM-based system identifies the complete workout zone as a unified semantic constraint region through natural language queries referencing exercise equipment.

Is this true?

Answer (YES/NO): NO